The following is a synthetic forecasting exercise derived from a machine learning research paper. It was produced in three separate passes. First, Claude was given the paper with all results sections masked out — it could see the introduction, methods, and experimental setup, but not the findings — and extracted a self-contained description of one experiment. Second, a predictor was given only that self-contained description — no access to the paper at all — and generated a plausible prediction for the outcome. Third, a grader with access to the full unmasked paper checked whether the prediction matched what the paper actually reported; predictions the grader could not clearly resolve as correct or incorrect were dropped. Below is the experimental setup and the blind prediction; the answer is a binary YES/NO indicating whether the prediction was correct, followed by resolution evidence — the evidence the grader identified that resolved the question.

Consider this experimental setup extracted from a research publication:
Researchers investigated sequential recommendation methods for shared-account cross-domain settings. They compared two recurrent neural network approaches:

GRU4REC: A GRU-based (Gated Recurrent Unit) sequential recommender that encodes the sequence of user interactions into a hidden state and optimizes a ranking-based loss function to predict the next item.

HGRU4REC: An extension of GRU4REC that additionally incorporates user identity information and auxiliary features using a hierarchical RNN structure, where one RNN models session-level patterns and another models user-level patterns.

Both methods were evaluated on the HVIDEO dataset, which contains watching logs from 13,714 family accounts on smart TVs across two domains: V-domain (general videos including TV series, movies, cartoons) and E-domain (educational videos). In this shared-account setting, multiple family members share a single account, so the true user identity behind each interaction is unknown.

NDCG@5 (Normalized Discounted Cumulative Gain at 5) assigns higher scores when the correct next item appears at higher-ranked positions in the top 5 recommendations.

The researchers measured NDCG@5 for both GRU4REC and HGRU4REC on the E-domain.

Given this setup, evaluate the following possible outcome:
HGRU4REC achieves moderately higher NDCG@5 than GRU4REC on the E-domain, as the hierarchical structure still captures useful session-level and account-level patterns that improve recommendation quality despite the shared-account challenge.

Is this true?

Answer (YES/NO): YES